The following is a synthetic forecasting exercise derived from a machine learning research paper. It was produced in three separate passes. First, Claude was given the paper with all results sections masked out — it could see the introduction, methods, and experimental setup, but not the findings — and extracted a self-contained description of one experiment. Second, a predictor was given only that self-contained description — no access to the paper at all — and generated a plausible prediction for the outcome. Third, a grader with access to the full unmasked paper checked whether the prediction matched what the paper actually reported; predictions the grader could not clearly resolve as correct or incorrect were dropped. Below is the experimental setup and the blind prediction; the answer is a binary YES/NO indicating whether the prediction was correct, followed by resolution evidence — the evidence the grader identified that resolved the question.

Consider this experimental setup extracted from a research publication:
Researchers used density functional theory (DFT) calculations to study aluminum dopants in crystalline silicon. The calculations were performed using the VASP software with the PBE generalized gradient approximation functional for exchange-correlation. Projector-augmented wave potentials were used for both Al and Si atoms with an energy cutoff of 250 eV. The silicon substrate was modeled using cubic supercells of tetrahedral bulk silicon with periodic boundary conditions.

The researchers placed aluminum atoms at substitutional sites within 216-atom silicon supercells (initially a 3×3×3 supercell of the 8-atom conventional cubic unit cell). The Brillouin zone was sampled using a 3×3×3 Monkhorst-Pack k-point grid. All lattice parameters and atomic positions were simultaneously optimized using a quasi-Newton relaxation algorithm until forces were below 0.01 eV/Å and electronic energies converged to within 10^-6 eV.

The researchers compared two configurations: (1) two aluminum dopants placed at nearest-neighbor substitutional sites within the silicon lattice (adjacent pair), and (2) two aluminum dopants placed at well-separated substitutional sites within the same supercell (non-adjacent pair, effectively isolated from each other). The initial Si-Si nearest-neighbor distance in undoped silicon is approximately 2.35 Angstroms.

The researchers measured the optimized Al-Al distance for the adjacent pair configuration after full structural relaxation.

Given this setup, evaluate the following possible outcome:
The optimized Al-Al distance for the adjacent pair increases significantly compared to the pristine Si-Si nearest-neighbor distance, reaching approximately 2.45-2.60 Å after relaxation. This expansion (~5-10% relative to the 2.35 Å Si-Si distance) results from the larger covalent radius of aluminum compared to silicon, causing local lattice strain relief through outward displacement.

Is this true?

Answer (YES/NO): NO